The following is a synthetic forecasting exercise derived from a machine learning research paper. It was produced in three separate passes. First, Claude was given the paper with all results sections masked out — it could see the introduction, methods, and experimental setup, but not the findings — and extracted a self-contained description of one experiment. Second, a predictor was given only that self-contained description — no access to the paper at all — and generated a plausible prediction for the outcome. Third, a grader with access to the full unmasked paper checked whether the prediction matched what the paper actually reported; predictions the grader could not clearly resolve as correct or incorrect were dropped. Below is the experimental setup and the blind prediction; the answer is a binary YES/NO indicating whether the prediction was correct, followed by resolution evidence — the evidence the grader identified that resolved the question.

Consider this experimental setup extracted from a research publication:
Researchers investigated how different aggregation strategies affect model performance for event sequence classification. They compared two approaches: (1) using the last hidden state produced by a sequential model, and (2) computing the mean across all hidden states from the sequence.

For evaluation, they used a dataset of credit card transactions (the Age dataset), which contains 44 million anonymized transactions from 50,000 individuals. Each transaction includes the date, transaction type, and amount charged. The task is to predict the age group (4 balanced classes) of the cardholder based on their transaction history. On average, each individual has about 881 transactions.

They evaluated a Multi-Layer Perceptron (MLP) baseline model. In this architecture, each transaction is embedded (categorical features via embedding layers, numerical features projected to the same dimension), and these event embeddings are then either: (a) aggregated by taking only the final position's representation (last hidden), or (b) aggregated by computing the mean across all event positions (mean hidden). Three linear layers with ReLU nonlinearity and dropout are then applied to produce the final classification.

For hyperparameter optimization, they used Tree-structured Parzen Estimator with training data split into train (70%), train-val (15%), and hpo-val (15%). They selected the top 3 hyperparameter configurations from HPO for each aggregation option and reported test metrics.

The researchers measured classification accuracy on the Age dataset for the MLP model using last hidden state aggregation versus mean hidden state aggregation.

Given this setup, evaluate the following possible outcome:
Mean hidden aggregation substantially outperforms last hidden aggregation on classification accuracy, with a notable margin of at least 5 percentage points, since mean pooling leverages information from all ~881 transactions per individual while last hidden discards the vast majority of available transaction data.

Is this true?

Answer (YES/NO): YES